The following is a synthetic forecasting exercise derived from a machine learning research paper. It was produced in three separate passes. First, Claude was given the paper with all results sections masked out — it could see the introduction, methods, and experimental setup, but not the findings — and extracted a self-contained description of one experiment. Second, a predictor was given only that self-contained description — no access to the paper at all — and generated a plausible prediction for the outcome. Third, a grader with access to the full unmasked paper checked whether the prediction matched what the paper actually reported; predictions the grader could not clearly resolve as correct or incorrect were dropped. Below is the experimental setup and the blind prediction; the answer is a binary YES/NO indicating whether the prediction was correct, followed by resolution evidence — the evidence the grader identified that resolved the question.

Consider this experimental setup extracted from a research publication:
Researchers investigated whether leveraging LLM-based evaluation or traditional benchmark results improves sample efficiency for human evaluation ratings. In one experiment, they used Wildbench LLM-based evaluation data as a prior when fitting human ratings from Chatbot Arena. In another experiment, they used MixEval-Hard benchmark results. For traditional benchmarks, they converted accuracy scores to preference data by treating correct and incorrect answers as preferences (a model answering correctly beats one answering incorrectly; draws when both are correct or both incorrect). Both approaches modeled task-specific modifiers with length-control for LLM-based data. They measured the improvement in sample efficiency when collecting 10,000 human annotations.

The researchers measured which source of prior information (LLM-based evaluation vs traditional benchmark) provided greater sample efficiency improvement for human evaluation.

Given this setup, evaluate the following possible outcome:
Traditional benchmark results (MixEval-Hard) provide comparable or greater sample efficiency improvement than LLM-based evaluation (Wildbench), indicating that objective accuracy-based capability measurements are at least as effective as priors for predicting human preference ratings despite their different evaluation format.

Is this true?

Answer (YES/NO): YES